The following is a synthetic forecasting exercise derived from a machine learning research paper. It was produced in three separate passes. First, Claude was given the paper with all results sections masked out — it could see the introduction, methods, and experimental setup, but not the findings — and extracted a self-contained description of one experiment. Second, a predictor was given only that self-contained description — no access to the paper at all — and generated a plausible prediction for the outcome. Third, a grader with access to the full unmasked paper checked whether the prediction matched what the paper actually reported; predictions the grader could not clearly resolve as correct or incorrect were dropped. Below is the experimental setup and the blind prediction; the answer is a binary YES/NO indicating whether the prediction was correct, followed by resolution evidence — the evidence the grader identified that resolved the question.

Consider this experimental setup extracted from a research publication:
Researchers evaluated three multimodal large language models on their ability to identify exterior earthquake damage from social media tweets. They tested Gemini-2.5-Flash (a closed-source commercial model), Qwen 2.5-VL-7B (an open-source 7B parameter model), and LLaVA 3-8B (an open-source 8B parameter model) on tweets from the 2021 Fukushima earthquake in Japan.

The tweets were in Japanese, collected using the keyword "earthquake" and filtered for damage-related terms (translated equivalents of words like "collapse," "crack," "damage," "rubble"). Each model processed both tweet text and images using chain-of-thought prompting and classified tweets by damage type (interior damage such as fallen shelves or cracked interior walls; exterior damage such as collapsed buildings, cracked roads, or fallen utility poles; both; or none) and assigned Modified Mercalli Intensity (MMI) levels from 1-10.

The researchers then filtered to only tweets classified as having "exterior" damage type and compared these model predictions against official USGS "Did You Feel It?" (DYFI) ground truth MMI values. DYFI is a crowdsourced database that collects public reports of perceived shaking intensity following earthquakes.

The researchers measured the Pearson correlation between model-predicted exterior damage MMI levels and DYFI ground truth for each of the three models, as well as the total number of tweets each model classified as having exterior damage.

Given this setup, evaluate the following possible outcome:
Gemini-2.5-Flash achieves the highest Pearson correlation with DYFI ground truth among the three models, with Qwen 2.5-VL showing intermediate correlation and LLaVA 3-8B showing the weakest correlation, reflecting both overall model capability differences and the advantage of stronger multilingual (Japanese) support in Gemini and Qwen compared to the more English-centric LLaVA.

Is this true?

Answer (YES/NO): NO